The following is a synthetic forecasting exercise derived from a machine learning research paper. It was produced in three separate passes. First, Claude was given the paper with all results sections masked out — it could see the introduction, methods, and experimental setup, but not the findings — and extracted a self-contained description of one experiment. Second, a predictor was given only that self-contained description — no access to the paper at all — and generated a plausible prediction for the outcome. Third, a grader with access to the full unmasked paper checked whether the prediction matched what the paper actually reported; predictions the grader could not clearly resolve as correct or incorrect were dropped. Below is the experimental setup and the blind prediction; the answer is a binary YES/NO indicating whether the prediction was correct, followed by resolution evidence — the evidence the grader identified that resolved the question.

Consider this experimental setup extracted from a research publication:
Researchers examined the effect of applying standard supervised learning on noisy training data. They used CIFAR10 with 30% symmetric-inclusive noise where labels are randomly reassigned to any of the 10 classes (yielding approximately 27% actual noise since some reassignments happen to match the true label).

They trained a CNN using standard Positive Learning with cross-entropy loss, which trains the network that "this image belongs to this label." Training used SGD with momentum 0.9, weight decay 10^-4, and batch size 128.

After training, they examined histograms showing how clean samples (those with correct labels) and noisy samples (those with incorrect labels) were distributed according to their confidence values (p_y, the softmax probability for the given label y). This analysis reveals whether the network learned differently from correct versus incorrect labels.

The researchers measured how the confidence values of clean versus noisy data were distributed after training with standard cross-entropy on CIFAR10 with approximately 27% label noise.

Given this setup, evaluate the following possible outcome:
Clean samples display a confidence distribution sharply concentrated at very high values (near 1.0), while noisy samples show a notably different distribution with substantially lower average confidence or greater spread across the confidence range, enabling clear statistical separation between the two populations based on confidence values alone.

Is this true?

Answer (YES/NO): NO